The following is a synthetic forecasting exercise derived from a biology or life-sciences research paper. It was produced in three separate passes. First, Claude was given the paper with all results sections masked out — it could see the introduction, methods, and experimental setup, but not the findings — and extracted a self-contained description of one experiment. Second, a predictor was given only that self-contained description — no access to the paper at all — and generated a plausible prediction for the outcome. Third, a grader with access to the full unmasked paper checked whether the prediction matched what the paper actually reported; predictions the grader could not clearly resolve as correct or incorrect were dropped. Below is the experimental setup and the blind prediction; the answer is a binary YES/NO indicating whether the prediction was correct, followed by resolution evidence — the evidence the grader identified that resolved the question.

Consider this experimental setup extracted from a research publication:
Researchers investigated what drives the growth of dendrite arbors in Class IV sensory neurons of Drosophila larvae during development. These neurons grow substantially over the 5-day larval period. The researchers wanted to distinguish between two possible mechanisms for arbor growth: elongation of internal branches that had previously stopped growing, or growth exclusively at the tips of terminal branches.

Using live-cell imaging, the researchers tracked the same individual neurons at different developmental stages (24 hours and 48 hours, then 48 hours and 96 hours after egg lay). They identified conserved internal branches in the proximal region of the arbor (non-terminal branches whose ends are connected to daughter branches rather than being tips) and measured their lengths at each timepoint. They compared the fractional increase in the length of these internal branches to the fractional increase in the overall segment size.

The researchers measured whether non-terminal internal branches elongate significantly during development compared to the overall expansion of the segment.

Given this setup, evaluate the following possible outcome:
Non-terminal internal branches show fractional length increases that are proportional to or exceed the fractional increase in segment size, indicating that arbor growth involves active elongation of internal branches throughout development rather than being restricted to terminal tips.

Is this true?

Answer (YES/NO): NO